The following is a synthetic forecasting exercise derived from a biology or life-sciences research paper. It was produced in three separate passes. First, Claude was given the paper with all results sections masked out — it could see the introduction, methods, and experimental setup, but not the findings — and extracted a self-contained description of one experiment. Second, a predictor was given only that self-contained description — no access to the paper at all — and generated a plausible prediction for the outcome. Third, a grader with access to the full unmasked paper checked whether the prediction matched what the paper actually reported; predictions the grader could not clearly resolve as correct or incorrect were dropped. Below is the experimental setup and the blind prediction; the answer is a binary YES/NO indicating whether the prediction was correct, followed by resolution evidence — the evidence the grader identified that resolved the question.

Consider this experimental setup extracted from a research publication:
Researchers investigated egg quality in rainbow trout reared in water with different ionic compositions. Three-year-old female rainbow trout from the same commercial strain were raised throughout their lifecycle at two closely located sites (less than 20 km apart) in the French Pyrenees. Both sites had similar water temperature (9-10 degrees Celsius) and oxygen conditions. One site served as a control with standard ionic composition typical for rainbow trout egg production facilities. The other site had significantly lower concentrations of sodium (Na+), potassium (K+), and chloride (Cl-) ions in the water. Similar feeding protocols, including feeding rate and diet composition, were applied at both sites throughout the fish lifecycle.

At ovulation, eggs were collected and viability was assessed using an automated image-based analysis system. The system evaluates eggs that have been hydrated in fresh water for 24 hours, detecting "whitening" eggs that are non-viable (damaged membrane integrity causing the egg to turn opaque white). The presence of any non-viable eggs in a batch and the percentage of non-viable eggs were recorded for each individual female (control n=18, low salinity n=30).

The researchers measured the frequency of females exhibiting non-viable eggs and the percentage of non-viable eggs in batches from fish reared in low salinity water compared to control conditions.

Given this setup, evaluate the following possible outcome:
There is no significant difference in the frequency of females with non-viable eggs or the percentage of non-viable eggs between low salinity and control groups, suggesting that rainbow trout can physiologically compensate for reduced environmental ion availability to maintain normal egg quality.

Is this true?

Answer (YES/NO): NO